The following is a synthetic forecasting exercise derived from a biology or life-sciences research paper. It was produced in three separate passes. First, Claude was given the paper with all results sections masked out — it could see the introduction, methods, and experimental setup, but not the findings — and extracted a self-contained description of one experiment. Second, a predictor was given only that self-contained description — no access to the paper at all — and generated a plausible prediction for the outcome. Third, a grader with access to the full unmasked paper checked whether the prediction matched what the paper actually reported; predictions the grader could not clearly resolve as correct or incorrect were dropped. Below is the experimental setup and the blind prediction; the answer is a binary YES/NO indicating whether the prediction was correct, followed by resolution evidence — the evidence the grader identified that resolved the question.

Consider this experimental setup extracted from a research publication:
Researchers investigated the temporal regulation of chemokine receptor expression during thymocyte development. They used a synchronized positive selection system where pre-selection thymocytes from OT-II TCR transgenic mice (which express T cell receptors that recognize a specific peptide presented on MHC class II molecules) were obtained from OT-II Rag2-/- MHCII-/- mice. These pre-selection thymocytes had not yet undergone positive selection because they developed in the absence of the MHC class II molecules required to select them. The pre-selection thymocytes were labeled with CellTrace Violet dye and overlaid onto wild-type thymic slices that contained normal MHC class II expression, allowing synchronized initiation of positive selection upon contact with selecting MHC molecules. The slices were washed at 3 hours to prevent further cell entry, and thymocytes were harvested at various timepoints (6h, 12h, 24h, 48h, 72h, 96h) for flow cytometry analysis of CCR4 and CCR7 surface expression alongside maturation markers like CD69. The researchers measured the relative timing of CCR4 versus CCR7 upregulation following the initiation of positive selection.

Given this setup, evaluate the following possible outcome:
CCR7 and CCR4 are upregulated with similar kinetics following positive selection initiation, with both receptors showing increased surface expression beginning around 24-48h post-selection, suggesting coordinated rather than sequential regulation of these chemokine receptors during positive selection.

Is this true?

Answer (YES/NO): NO